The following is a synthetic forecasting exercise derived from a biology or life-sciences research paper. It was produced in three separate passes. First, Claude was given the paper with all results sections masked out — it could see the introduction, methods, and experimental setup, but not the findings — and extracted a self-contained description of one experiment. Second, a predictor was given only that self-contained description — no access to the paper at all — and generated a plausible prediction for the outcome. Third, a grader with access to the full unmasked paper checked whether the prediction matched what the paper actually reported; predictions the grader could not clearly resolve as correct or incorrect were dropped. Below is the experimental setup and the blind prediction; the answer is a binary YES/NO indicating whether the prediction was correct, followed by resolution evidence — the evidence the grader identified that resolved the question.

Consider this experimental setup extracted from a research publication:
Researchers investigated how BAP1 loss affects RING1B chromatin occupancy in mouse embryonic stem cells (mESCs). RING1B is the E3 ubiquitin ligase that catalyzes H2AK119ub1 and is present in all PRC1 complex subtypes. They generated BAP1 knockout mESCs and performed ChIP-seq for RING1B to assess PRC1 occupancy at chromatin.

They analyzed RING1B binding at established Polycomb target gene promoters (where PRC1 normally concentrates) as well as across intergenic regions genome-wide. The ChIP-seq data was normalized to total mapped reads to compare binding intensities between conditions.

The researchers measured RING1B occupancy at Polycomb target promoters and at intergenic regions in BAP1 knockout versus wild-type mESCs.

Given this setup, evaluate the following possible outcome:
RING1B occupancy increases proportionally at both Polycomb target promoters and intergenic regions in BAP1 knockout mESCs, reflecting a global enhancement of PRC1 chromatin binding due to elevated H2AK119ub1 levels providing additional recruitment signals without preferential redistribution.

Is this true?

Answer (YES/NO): NO